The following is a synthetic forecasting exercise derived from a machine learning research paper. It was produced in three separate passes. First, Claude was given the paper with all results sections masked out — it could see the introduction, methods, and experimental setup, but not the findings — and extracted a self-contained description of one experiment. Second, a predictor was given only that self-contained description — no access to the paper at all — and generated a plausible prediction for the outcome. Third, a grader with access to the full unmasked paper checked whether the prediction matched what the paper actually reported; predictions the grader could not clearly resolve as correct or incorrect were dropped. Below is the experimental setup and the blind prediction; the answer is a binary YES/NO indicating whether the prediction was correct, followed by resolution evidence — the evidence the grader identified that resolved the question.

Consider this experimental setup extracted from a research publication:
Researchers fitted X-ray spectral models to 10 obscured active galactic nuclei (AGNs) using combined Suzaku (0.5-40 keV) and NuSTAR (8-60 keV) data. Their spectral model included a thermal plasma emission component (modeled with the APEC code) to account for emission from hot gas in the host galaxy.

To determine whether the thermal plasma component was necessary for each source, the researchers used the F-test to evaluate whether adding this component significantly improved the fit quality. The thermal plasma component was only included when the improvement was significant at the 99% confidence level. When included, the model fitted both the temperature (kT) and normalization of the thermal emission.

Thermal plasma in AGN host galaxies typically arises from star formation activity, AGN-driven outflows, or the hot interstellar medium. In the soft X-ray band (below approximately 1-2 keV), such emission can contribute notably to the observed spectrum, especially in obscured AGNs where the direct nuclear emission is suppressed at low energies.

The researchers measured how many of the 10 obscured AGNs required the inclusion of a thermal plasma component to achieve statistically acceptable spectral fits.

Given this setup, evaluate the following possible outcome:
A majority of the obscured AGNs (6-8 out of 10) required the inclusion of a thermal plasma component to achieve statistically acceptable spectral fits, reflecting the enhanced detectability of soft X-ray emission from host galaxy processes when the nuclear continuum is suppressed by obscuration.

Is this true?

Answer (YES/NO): YES